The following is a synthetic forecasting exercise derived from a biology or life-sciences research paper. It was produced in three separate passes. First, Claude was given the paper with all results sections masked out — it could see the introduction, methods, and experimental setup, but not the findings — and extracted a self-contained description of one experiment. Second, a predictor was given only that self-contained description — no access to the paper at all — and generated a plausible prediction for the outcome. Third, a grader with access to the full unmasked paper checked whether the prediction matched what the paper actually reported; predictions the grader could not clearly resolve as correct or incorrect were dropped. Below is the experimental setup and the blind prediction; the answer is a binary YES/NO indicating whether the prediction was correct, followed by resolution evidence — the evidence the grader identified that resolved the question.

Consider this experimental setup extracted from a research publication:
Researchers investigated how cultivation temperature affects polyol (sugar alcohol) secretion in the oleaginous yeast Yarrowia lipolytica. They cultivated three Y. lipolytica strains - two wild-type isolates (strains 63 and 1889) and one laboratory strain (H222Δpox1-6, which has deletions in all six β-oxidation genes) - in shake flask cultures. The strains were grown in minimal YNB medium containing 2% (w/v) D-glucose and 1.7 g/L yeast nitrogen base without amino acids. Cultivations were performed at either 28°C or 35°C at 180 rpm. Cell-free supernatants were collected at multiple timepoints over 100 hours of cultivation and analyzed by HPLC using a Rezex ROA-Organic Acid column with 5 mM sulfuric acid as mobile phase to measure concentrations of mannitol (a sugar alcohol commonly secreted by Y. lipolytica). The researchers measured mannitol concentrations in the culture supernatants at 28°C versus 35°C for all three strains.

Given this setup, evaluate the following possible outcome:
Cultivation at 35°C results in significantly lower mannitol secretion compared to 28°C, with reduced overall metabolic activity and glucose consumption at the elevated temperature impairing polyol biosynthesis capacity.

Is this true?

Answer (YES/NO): NO